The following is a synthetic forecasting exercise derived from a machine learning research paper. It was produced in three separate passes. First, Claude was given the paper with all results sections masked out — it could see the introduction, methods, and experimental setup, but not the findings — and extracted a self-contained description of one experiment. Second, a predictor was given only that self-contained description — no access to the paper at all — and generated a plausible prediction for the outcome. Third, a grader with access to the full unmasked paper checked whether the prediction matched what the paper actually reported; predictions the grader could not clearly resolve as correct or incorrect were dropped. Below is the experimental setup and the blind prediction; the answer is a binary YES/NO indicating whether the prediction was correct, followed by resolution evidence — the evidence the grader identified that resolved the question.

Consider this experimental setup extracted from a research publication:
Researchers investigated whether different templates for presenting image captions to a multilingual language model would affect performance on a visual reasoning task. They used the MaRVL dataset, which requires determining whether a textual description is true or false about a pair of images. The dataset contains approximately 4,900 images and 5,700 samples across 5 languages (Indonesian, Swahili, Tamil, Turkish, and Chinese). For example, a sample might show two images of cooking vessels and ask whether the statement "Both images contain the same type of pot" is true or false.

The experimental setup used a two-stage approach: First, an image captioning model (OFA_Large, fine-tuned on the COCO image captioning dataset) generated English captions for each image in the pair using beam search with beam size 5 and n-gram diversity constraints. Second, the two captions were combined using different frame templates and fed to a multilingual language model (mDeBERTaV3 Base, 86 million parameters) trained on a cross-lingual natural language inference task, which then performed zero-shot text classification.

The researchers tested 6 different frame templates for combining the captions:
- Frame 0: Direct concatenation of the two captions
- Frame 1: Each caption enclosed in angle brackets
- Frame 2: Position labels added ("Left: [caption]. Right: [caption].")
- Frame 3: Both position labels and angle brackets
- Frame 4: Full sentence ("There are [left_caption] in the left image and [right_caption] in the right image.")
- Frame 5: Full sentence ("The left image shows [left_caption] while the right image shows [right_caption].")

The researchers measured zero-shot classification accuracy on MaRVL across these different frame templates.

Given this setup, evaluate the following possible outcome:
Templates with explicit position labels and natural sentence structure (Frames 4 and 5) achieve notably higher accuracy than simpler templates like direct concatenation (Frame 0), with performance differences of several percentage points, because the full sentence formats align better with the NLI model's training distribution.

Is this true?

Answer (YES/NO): NO